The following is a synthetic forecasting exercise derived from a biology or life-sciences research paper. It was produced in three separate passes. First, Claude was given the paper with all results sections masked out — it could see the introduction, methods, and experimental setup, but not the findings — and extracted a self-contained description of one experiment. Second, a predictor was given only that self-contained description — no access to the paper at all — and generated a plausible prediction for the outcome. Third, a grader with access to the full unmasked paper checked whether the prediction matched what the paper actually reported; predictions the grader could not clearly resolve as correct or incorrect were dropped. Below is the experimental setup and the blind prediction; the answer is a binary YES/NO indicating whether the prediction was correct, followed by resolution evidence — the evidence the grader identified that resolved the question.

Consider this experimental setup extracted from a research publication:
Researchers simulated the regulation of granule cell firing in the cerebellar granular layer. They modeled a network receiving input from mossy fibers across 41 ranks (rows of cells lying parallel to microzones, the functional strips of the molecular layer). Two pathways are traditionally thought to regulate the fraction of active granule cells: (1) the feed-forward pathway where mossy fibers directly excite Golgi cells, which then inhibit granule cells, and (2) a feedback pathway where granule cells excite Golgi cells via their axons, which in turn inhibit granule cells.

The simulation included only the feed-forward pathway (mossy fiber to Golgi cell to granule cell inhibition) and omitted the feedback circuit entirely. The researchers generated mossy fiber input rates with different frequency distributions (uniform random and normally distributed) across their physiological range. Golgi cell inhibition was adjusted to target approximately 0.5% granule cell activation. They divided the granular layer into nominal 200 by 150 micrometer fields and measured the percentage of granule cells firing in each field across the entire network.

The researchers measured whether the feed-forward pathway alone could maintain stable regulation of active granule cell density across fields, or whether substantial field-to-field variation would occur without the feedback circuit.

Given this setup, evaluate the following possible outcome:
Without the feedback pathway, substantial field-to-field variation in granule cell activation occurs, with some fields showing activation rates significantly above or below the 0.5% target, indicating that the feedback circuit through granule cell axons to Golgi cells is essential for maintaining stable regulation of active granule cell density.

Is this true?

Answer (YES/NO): NO